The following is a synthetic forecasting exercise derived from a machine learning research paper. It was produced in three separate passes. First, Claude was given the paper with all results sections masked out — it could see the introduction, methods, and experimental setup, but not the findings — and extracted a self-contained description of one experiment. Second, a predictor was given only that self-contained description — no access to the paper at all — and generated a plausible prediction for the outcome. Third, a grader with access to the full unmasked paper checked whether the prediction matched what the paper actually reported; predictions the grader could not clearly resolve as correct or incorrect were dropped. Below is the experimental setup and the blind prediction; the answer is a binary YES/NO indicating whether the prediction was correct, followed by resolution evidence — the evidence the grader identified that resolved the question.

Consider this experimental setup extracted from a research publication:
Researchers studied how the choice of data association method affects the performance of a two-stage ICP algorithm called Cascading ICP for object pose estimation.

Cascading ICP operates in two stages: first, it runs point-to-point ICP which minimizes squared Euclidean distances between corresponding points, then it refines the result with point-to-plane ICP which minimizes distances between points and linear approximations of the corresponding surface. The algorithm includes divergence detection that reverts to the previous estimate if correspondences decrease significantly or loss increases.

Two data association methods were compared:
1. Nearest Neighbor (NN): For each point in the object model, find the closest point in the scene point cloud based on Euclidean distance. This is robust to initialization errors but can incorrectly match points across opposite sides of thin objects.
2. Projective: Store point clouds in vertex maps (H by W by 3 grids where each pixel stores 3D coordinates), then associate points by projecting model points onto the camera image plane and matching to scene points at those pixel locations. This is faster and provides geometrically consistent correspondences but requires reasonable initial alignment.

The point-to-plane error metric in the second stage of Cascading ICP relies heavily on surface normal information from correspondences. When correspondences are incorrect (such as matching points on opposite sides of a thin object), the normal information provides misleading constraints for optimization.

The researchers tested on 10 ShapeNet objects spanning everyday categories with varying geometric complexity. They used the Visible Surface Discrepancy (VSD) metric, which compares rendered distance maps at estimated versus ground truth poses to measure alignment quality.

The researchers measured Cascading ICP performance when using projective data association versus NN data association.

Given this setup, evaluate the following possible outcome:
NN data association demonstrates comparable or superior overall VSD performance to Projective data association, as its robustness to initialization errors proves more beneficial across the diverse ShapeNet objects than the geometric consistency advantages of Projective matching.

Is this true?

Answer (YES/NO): NO